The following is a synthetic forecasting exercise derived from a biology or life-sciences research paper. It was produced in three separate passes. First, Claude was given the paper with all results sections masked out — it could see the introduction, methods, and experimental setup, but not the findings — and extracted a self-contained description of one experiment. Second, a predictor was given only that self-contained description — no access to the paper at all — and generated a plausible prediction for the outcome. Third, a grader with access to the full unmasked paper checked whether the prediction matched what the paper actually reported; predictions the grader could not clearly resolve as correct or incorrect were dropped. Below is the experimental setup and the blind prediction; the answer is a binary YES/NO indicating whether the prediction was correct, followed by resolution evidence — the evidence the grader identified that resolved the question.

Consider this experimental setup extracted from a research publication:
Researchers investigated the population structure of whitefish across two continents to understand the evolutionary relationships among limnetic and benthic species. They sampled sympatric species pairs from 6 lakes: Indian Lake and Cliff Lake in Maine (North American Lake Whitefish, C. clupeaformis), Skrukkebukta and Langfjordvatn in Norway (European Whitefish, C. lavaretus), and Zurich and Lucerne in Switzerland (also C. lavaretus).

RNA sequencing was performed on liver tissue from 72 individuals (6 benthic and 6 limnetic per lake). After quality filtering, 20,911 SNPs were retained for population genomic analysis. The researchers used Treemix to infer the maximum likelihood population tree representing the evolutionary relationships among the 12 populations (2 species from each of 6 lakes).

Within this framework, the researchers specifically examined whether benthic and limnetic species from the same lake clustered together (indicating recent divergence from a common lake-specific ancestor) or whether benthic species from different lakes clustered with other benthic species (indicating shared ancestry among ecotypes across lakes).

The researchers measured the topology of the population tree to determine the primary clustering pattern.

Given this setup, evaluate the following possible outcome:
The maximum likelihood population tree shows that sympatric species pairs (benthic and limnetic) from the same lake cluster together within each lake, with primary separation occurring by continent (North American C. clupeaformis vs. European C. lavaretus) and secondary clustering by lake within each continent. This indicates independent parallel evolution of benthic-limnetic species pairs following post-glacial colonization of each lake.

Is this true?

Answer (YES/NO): NO